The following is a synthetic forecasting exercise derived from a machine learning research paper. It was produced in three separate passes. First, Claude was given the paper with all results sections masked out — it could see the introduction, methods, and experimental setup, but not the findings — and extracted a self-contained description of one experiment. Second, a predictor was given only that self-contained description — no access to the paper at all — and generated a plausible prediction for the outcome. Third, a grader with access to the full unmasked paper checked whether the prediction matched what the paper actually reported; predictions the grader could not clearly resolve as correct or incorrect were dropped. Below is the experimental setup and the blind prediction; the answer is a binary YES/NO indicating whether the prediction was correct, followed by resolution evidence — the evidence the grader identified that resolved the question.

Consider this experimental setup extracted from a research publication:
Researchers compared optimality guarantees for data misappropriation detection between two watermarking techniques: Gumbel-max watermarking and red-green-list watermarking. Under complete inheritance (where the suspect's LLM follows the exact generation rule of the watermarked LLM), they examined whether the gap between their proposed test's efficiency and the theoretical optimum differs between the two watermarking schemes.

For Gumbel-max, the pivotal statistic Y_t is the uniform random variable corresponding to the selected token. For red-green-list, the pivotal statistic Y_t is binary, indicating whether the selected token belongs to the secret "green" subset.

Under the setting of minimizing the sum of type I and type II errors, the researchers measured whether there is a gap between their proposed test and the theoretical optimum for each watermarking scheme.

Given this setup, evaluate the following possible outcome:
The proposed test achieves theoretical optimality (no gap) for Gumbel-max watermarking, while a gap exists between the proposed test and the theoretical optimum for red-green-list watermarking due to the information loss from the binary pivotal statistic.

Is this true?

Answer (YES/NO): NO